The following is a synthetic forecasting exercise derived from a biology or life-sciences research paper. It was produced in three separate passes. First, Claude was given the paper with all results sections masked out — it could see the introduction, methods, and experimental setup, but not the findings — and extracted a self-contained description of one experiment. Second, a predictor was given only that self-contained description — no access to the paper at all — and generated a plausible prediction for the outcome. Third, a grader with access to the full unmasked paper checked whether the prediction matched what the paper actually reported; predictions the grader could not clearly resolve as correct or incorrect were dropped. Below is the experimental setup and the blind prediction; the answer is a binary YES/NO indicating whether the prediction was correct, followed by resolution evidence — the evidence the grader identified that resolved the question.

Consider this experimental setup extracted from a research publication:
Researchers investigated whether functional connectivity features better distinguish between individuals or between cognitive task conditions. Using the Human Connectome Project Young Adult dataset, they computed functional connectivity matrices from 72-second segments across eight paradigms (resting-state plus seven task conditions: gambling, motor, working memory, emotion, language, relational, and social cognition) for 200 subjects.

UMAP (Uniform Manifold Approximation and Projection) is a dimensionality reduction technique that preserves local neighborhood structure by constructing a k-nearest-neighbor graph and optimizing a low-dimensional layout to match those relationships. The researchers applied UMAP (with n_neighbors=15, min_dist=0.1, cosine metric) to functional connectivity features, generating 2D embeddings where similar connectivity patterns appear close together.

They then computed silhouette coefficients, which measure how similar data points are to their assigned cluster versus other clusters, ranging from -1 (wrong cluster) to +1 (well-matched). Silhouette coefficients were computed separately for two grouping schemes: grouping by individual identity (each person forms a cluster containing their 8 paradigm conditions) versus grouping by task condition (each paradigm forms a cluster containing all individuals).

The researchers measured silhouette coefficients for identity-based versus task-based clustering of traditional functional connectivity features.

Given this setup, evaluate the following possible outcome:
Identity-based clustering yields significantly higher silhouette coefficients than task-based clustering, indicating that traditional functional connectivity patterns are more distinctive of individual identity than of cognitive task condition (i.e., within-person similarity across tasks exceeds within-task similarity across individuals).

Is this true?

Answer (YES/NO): NO